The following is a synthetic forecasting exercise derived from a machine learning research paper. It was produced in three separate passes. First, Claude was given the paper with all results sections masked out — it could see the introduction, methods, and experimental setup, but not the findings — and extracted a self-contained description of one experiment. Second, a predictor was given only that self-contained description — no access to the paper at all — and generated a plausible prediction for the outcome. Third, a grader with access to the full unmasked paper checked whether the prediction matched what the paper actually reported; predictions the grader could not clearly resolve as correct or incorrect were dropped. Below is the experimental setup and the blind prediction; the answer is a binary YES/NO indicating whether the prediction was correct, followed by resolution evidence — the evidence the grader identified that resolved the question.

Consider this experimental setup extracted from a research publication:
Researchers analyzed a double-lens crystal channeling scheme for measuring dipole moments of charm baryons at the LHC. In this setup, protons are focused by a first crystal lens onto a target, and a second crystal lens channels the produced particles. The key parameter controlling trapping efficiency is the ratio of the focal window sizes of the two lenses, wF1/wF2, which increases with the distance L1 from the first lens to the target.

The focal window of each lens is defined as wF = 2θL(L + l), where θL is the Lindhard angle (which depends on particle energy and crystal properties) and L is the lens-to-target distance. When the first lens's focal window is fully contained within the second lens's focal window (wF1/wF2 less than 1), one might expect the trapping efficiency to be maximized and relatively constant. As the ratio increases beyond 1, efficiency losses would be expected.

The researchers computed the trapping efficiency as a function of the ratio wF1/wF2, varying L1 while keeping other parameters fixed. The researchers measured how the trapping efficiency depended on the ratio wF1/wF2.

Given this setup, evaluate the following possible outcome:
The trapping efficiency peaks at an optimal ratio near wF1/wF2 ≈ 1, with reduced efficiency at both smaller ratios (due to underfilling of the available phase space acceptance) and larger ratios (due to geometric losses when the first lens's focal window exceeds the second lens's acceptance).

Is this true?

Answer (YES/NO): NO